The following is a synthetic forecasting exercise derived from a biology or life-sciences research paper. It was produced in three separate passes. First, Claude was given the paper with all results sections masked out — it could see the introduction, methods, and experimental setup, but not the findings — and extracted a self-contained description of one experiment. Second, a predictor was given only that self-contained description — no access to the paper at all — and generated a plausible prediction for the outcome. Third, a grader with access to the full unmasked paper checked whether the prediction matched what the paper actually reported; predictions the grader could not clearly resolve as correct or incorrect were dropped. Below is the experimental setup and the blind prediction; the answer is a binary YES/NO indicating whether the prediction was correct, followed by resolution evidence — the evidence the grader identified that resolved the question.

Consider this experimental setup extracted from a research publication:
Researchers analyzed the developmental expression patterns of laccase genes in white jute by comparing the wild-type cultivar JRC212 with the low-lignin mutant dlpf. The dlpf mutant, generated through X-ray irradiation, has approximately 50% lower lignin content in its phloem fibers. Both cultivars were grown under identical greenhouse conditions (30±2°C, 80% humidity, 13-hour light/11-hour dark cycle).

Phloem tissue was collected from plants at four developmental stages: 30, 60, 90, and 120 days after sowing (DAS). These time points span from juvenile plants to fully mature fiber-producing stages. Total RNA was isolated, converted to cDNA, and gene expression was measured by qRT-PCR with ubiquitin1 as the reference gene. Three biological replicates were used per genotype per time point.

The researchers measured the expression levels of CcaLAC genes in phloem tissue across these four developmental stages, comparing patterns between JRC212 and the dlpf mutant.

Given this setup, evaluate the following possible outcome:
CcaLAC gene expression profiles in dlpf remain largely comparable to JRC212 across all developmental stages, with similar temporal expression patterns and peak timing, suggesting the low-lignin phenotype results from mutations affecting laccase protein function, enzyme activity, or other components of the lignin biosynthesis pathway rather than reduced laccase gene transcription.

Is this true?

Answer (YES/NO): NO